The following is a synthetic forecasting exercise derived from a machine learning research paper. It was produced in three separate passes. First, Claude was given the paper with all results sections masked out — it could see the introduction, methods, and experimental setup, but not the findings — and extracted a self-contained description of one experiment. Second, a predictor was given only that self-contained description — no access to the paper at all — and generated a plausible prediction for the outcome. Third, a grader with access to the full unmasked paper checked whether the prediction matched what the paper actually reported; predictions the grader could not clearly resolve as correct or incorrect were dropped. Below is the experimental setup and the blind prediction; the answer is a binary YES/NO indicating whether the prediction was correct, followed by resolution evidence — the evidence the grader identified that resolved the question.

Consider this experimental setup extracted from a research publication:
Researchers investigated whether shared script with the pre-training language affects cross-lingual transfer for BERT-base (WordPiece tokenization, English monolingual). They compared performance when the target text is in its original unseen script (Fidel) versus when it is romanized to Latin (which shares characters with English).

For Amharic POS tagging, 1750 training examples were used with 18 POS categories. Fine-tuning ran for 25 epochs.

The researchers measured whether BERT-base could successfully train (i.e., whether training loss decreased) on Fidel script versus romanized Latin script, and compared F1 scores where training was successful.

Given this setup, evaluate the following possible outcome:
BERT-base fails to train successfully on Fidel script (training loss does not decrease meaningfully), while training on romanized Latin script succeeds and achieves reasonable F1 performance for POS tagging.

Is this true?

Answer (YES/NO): NO